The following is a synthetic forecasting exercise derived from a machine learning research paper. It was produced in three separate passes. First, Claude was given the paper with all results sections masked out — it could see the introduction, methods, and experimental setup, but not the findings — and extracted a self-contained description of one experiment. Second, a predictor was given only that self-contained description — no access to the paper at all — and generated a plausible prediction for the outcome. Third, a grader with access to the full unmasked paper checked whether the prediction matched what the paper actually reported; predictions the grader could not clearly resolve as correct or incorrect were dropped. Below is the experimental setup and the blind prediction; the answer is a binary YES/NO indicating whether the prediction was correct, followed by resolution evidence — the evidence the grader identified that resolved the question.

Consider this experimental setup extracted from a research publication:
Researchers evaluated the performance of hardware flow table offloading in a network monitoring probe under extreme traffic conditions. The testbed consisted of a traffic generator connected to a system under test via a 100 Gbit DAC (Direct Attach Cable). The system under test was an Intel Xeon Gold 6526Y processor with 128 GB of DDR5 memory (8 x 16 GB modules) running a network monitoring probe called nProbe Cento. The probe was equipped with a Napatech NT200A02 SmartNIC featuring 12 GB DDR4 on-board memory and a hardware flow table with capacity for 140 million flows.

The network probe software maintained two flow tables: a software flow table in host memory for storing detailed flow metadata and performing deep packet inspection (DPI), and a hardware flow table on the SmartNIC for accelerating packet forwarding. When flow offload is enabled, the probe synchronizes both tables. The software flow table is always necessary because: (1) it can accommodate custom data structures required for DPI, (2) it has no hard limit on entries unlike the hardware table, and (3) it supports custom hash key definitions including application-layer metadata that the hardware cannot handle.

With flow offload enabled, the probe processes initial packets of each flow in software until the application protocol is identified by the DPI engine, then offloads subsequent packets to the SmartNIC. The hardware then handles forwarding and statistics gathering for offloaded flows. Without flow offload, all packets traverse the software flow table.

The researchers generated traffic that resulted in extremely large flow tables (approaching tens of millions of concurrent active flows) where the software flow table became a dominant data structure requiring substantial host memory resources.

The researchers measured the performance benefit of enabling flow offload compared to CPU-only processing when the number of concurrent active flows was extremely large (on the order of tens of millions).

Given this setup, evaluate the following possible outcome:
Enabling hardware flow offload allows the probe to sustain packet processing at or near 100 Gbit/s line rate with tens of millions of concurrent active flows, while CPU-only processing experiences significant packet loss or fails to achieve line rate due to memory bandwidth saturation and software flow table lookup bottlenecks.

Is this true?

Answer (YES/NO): NO